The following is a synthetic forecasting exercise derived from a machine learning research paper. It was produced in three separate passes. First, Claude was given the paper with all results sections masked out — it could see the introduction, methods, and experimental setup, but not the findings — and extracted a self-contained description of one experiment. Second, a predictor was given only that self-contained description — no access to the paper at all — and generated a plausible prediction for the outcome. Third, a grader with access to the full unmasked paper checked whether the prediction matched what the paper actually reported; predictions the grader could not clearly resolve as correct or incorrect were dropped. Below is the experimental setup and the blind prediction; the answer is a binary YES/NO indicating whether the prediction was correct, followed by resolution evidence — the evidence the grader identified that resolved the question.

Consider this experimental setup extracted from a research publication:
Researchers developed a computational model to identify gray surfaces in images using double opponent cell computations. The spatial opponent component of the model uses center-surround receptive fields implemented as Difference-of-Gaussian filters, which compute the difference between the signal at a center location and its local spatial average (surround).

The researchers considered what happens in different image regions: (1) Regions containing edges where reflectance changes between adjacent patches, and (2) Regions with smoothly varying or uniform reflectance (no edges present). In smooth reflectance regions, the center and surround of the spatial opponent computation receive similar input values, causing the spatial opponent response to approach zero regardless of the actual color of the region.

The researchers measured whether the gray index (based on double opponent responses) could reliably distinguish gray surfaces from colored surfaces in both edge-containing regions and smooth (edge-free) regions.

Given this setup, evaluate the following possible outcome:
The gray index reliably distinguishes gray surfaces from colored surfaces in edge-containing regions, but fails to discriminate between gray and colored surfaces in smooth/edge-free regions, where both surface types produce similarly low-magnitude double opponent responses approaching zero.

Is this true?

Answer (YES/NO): YES